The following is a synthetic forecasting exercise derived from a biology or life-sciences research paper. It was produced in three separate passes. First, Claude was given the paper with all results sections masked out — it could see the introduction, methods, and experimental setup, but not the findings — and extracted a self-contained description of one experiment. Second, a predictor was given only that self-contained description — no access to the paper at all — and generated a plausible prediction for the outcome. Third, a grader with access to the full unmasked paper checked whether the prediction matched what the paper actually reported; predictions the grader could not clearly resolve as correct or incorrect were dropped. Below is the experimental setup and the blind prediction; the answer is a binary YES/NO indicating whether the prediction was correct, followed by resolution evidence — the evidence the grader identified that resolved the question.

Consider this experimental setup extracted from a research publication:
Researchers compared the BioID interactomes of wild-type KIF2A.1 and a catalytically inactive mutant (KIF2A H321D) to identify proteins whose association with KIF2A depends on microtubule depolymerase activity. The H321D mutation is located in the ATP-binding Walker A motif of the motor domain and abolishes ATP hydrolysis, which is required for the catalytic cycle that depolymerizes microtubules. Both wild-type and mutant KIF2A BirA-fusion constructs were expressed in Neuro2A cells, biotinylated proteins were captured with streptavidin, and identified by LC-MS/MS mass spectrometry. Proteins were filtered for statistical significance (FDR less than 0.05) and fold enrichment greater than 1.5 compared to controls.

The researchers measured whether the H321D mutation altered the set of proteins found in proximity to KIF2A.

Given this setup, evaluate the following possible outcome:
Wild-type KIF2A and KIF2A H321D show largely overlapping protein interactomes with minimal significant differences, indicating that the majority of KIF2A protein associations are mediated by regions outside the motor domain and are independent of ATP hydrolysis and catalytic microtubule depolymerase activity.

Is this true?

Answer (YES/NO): NO